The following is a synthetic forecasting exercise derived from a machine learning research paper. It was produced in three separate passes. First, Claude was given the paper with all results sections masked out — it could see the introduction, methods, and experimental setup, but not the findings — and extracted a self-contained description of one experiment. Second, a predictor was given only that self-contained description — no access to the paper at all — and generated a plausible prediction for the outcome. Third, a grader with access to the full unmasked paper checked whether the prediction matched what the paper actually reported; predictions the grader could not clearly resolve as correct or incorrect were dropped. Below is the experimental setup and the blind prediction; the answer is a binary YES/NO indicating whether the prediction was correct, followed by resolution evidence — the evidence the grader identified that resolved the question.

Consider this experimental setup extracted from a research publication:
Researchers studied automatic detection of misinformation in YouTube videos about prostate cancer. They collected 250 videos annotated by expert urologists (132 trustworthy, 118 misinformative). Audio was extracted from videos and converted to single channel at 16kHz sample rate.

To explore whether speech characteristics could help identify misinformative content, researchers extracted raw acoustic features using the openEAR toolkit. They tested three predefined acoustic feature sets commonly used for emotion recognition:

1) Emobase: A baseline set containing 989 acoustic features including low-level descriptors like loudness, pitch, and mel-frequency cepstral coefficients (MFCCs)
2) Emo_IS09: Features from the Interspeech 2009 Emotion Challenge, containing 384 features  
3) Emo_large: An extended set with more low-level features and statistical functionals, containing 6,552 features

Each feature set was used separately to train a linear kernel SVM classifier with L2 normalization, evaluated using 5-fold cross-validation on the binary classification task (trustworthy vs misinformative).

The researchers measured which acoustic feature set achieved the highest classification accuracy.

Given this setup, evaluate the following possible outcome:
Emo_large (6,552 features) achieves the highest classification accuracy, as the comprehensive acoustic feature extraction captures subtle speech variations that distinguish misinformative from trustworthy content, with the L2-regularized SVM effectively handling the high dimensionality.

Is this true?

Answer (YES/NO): NO